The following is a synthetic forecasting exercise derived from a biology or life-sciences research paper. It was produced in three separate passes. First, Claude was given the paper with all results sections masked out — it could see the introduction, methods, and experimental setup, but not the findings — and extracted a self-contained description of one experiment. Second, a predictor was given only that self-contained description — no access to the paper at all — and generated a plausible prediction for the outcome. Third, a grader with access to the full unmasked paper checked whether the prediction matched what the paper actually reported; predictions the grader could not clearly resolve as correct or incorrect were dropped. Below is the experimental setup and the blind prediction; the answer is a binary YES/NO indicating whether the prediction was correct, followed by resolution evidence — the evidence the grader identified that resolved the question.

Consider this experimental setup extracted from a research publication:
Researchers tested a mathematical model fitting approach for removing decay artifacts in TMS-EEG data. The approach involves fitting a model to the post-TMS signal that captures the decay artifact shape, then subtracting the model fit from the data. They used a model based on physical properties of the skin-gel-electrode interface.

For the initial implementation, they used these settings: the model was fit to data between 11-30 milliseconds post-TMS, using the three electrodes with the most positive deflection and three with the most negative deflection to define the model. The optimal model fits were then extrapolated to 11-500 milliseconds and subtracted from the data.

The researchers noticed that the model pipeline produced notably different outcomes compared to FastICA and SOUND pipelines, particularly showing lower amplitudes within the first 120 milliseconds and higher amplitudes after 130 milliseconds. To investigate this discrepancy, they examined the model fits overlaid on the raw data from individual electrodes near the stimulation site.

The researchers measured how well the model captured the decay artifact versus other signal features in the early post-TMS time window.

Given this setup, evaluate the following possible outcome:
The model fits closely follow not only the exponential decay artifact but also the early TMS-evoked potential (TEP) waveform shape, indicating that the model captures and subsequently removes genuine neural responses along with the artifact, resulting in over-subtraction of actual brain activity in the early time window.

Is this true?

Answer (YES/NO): YES